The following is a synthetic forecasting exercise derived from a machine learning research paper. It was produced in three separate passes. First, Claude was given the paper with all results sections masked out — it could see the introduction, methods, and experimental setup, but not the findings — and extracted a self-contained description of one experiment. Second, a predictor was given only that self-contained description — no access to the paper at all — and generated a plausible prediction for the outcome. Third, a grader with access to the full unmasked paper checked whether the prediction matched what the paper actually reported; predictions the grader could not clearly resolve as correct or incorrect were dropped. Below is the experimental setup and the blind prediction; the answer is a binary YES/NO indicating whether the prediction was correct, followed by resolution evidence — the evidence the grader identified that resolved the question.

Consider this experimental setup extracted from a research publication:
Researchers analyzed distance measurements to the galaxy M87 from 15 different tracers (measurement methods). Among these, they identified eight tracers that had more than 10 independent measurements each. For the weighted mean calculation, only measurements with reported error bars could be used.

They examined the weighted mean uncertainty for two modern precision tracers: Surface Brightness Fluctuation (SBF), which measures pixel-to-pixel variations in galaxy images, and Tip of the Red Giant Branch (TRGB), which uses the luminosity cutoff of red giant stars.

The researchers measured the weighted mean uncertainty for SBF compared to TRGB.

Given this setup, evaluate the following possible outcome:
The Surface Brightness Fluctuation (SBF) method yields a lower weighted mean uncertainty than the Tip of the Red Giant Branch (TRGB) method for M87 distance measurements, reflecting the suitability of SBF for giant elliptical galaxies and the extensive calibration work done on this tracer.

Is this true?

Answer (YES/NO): YES